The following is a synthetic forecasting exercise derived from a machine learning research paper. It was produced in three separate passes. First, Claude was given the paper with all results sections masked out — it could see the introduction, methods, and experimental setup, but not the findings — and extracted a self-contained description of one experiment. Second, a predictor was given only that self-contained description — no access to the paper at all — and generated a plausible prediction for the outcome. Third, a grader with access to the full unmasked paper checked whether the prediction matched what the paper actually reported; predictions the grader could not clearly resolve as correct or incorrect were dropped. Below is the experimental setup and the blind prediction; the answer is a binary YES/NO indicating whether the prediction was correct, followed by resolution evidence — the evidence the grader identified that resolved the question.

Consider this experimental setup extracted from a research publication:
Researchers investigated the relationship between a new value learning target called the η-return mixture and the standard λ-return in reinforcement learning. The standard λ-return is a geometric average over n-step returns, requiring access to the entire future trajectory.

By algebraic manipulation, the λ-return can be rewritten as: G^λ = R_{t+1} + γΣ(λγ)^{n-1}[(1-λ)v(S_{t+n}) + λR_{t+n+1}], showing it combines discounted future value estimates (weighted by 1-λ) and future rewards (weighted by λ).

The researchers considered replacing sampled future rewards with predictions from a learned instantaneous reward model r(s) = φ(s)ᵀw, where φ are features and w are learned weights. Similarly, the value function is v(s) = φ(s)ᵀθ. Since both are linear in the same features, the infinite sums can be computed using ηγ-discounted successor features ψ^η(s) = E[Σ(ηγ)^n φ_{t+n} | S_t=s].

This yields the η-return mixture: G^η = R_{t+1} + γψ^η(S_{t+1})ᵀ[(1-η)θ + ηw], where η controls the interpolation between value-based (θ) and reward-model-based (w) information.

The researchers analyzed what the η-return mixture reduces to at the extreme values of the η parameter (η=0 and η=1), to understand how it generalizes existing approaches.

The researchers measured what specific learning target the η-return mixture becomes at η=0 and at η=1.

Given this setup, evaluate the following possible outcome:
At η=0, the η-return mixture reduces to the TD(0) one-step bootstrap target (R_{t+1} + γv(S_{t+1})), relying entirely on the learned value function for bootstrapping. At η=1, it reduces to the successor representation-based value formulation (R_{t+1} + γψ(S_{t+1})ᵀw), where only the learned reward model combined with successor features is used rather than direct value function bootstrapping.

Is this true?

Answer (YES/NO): YES